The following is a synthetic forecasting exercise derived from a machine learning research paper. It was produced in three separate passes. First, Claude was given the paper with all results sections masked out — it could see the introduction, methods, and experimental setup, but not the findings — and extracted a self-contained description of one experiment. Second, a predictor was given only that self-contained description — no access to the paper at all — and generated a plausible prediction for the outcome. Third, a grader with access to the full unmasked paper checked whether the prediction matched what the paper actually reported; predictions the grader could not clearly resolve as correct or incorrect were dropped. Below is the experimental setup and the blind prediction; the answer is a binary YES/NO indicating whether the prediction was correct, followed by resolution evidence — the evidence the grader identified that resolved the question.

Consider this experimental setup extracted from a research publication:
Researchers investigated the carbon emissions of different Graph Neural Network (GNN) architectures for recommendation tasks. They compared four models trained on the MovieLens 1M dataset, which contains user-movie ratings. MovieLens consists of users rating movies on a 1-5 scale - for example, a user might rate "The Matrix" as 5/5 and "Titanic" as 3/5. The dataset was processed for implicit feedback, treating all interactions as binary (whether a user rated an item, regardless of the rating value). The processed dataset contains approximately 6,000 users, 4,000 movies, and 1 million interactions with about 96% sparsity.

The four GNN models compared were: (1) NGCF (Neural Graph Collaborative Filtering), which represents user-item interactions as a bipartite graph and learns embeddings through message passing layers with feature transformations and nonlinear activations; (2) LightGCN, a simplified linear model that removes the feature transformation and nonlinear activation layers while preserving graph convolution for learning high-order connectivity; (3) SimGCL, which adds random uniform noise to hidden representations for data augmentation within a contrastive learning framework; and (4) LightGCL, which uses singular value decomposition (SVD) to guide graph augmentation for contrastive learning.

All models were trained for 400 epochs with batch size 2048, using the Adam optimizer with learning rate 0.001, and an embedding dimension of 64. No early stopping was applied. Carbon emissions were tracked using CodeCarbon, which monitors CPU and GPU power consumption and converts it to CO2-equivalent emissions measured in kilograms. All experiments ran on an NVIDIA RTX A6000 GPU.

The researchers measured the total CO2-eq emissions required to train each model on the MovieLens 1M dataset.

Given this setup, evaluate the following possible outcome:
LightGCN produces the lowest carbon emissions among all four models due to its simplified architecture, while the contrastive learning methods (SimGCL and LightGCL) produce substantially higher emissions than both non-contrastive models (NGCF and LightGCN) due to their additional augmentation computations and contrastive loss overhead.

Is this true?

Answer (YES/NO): NO